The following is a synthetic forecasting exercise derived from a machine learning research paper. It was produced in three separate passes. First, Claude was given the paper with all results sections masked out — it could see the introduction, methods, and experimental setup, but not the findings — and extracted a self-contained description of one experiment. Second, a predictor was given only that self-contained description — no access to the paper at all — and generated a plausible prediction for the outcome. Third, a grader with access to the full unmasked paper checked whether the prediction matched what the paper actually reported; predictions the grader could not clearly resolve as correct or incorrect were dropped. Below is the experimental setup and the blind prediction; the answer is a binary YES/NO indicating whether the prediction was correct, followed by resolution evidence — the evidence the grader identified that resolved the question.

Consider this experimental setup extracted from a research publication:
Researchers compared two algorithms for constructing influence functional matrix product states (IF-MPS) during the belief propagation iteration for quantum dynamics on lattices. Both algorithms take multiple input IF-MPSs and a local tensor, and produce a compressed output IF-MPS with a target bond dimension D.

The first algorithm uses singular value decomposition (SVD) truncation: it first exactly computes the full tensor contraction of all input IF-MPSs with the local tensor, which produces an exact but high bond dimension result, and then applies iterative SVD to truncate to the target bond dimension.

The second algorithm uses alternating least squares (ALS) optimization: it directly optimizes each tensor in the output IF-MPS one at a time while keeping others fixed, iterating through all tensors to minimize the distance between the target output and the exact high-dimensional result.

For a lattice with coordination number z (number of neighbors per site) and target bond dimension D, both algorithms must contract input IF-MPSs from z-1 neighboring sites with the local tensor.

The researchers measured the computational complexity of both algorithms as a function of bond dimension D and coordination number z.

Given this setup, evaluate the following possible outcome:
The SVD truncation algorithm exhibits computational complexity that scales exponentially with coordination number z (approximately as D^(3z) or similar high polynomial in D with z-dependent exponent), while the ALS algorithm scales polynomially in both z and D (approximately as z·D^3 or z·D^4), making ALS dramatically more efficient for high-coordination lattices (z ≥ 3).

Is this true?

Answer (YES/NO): NO